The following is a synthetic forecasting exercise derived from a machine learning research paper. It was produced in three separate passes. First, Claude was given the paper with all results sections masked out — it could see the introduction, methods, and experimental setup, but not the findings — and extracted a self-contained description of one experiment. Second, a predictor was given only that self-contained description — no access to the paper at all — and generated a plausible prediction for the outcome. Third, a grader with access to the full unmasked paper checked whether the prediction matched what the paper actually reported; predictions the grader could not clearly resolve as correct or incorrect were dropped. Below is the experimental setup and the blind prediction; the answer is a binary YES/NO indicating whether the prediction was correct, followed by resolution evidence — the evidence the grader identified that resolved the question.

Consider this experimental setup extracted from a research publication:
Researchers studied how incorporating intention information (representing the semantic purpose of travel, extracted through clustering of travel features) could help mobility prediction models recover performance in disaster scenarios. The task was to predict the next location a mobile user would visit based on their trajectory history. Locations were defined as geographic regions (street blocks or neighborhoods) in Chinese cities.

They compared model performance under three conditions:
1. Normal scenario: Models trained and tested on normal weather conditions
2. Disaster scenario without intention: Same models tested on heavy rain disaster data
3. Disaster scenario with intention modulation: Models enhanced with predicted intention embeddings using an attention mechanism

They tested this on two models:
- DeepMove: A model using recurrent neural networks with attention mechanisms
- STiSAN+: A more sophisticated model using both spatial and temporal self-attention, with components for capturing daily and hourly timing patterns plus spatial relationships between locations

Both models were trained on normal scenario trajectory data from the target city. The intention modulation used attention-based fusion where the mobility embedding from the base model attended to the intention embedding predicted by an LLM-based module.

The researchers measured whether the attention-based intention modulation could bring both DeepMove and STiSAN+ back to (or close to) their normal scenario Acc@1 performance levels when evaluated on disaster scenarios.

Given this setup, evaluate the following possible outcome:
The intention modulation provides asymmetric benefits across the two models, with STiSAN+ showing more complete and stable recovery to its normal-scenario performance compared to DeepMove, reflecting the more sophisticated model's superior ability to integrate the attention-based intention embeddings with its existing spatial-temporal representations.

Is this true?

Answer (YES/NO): NO